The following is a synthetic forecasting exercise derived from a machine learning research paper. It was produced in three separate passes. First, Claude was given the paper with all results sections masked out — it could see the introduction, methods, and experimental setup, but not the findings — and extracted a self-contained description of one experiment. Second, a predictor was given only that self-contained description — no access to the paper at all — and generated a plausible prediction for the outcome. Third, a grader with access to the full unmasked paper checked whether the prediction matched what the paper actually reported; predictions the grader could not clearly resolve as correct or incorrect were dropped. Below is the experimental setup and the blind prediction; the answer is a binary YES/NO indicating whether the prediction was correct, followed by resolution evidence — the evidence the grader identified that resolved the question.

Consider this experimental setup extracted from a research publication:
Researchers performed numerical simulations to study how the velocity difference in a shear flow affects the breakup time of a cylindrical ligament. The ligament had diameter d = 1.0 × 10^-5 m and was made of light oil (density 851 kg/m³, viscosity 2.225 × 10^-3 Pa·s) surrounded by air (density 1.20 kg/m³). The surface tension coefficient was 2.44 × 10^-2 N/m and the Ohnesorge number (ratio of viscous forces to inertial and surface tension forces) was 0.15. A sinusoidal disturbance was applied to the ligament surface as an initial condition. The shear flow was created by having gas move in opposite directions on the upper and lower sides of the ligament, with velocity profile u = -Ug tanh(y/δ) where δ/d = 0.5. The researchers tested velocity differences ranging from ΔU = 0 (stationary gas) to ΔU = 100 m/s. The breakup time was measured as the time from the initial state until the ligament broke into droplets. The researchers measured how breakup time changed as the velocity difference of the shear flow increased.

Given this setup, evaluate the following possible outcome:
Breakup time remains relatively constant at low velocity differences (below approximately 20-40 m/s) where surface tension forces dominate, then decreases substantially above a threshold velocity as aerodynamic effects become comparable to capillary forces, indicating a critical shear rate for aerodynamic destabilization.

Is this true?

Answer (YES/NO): NO